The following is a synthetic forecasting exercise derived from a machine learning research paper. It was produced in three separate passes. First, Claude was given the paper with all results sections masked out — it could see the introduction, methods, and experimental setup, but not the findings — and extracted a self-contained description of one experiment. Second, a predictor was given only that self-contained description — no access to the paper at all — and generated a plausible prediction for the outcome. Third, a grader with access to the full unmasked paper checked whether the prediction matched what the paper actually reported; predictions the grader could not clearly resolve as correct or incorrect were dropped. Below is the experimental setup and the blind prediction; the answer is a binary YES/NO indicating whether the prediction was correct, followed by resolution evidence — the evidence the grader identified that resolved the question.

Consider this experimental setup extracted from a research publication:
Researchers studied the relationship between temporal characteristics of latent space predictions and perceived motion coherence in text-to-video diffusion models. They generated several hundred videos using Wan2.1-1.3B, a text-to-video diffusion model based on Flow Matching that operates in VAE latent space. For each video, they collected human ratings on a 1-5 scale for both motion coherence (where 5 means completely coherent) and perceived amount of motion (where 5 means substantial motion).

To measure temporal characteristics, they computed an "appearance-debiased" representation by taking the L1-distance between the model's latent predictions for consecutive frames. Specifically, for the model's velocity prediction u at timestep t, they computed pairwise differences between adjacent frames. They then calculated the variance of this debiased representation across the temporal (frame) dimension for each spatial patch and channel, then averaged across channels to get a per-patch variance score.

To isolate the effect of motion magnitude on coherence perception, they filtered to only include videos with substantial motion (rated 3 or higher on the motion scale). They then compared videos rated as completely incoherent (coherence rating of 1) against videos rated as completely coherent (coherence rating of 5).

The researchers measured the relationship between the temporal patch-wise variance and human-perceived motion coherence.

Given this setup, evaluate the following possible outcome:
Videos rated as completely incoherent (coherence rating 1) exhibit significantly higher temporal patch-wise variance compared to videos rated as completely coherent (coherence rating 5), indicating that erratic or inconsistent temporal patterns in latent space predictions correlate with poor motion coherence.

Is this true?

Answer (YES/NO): YES